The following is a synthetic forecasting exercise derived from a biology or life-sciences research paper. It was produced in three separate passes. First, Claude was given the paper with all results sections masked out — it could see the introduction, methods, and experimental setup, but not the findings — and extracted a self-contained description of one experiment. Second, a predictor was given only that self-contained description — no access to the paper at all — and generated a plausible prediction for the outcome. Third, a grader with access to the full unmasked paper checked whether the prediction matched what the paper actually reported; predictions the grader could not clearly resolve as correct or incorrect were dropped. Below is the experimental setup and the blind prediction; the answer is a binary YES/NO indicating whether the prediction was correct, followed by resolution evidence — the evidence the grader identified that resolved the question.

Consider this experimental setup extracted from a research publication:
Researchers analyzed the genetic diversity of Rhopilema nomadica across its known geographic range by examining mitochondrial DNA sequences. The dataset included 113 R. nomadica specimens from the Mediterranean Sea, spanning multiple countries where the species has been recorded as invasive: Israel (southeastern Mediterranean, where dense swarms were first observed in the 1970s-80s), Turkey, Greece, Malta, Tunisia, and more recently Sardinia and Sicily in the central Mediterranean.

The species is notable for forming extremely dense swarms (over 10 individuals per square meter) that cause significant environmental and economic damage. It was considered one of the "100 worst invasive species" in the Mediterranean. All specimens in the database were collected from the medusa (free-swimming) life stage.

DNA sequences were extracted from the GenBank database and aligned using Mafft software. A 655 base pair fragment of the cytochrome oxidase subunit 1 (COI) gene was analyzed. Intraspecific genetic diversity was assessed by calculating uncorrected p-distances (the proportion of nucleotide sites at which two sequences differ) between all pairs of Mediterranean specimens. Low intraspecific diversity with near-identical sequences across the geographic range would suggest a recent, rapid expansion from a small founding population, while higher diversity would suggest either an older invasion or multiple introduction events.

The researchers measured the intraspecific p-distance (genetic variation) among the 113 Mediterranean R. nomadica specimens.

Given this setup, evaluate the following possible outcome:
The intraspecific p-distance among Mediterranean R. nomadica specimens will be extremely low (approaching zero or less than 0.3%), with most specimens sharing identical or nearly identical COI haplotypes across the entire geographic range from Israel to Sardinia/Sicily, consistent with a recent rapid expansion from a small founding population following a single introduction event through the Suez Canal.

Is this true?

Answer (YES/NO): NO